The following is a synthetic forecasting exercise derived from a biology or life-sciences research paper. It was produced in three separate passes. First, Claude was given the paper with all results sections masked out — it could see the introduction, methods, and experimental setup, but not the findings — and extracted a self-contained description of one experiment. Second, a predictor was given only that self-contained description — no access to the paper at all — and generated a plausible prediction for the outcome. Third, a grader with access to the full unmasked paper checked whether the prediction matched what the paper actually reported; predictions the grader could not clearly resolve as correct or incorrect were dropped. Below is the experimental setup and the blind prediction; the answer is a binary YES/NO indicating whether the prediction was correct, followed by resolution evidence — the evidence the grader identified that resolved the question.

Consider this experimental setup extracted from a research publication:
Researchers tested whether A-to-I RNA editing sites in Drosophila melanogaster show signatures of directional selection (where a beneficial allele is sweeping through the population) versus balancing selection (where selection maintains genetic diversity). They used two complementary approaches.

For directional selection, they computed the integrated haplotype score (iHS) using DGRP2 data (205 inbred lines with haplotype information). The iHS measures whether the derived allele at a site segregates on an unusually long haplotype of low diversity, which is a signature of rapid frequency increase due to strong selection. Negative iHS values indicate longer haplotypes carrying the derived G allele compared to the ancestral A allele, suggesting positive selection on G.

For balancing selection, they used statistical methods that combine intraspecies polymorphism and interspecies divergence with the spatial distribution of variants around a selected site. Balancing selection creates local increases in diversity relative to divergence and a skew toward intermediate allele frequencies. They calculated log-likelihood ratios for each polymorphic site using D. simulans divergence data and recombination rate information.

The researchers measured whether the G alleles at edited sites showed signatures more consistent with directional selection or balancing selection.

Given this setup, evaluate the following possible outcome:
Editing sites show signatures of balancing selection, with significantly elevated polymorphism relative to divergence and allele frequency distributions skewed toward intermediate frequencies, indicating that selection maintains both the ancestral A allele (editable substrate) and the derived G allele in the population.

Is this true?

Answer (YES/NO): NO